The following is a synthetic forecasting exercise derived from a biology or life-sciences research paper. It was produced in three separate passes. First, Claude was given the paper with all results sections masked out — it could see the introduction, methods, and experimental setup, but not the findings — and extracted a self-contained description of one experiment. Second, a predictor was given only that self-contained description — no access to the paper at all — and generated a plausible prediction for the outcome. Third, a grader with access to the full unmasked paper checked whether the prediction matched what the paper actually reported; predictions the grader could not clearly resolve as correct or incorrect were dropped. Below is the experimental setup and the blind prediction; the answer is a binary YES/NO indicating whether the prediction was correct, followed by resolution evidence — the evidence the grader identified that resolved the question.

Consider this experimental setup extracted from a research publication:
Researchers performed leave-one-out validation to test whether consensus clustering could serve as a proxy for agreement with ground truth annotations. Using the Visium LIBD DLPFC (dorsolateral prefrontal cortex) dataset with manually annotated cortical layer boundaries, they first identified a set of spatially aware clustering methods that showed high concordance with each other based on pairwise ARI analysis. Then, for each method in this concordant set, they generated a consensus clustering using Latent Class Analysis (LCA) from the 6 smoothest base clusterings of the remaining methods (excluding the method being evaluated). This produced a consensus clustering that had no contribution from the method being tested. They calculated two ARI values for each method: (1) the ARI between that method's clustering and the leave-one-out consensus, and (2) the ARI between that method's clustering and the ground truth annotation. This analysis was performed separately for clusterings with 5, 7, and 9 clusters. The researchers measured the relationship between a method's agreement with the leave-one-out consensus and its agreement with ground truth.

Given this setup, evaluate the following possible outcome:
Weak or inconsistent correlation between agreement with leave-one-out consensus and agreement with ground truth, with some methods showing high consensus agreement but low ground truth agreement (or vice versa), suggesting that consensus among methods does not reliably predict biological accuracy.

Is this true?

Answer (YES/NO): NO